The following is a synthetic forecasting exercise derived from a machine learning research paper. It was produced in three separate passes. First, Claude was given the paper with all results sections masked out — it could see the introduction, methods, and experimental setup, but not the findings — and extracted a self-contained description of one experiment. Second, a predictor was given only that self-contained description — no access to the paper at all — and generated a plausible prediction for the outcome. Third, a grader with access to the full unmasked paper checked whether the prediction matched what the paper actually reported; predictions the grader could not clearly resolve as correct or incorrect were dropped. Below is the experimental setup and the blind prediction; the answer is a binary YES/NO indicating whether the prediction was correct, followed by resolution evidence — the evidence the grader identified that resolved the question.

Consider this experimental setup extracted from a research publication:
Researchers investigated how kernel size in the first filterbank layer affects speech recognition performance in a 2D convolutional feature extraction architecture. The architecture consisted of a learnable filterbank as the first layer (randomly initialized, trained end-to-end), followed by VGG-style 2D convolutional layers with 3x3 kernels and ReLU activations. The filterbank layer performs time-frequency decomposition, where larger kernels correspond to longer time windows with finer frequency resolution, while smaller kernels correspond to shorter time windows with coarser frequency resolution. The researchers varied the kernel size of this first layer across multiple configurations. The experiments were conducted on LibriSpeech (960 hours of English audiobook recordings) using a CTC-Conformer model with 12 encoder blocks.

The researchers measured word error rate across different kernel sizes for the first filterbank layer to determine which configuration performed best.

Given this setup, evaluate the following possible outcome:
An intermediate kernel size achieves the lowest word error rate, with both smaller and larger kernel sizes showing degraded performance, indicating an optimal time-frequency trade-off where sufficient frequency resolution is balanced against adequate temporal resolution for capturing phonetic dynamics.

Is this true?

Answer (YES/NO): NO